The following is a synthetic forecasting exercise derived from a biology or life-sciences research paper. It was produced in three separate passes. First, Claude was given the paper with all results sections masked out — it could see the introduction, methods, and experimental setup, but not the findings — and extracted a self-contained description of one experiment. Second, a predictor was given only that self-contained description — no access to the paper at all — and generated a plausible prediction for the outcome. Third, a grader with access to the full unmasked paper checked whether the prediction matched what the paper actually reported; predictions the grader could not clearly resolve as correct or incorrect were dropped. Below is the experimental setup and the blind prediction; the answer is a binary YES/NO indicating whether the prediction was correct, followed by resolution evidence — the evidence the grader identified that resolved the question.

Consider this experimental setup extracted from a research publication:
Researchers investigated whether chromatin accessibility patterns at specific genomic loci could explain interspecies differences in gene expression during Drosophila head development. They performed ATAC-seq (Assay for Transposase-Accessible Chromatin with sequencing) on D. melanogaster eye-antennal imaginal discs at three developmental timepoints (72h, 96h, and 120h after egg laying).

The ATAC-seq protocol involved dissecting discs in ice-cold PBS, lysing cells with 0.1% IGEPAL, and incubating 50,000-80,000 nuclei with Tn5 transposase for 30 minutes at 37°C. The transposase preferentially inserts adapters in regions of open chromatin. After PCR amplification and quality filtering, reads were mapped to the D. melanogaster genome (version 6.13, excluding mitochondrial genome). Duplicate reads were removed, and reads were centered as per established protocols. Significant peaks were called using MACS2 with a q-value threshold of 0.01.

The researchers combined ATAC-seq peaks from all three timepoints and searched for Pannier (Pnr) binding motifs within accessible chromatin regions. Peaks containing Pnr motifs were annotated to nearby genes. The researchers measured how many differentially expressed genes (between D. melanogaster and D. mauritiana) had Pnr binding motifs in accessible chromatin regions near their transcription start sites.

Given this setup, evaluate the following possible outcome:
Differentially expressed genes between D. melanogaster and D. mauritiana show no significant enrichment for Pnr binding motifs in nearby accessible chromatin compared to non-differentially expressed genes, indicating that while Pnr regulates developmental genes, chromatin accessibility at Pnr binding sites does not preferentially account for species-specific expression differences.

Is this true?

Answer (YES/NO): NO